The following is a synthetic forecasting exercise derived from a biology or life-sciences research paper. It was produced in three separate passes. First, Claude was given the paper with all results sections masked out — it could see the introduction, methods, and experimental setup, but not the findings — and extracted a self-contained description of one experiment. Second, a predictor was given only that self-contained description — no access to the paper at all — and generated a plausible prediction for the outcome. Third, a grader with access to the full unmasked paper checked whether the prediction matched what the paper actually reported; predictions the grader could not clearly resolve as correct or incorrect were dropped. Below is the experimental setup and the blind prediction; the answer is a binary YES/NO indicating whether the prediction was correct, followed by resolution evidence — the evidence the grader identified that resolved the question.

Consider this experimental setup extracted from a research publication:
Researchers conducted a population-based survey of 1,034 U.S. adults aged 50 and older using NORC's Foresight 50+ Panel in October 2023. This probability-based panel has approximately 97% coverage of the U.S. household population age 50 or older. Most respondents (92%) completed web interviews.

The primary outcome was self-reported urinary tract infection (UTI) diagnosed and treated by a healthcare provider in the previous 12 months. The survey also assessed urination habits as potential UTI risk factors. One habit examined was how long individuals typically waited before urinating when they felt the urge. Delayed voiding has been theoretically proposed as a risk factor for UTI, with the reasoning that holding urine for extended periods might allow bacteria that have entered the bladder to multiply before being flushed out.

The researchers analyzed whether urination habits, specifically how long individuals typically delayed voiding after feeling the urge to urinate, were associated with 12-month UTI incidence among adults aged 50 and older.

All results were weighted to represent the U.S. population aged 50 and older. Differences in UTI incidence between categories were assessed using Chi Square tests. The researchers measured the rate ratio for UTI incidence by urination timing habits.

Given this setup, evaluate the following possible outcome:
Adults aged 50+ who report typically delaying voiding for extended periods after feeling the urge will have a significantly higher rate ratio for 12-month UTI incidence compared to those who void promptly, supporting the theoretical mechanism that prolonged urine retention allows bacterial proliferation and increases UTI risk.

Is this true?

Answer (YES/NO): YES